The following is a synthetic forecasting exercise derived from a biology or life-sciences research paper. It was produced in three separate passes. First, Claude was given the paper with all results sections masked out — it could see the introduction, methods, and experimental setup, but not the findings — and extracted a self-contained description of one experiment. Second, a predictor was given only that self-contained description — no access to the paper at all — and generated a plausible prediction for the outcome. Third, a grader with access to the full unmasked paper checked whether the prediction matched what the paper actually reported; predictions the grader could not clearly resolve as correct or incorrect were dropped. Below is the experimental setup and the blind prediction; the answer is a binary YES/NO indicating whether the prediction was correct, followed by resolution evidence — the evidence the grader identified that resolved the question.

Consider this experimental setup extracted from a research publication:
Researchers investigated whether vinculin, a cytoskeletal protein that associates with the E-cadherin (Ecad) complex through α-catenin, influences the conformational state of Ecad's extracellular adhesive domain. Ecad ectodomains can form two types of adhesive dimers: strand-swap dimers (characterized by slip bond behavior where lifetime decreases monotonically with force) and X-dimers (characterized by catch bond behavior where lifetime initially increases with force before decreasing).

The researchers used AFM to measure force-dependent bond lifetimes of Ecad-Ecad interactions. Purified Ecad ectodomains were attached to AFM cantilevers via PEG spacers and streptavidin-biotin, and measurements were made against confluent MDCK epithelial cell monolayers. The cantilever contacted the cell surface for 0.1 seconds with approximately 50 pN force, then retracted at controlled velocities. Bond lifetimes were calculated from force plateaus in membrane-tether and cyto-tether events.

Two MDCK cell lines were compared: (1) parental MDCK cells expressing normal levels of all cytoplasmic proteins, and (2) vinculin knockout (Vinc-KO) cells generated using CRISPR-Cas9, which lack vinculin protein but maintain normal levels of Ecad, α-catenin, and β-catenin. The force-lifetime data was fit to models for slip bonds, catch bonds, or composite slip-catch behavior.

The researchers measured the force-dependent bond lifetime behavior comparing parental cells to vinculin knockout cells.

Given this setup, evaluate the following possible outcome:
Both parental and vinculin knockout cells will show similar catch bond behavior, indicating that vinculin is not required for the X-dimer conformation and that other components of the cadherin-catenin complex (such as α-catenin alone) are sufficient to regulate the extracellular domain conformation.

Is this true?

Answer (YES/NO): NO